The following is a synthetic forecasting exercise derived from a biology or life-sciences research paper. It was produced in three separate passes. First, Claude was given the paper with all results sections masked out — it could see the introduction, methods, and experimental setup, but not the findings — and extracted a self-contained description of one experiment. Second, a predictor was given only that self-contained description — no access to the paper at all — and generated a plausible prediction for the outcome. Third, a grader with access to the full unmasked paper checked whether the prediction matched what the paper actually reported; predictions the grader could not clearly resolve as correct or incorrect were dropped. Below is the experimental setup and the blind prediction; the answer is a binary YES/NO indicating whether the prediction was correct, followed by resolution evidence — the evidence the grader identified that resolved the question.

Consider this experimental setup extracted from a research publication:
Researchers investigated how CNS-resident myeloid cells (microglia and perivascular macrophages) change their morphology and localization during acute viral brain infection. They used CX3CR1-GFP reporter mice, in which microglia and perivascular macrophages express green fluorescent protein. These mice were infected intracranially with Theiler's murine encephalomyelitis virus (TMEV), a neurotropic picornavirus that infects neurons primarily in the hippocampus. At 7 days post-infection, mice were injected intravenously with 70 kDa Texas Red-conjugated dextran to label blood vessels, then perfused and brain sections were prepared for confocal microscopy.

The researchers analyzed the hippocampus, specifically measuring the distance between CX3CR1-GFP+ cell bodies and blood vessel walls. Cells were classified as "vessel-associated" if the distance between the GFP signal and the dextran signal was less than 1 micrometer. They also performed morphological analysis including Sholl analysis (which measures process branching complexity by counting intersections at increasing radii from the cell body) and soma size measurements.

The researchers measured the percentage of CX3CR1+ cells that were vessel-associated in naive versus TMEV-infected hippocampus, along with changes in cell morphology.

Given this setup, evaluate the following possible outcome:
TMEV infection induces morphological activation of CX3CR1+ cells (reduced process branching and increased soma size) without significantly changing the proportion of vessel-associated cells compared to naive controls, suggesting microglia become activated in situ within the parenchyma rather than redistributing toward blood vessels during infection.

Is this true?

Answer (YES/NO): NO